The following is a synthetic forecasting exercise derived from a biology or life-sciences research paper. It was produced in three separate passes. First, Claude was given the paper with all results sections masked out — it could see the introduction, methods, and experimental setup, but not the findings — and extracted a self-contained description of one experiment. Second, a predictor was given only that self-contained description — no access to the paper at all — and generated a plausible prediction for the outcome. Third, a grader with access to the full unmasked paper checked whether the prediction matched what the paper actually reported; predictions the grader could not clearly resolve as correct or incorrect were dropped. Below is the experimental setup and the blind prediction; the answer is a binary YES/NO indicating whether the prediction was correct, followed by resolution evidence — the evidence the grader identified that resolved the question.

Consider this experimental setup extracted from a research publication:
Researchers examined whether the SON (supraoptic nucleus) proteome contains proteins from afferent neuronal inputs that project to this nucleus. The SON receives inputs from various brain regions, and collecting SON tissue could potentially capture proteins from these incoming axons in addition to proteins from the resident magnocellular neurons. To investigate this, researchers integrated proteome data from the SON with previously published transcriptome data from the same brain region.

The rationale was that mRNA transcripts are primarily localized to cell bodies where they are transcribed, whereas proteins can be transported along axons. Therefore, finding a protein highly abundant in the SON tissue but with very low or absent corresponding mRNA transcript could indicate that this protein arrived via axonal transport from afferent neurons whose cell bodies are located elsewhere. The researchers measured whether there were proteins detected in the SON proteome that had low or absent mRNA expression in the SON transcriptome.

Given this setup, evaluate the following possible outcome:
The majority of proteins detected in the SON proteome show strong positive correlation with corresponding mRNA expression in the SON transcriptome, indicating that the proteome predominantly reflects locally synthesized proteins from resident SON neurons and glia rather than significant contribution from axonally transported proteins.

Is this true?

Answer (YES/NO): NO